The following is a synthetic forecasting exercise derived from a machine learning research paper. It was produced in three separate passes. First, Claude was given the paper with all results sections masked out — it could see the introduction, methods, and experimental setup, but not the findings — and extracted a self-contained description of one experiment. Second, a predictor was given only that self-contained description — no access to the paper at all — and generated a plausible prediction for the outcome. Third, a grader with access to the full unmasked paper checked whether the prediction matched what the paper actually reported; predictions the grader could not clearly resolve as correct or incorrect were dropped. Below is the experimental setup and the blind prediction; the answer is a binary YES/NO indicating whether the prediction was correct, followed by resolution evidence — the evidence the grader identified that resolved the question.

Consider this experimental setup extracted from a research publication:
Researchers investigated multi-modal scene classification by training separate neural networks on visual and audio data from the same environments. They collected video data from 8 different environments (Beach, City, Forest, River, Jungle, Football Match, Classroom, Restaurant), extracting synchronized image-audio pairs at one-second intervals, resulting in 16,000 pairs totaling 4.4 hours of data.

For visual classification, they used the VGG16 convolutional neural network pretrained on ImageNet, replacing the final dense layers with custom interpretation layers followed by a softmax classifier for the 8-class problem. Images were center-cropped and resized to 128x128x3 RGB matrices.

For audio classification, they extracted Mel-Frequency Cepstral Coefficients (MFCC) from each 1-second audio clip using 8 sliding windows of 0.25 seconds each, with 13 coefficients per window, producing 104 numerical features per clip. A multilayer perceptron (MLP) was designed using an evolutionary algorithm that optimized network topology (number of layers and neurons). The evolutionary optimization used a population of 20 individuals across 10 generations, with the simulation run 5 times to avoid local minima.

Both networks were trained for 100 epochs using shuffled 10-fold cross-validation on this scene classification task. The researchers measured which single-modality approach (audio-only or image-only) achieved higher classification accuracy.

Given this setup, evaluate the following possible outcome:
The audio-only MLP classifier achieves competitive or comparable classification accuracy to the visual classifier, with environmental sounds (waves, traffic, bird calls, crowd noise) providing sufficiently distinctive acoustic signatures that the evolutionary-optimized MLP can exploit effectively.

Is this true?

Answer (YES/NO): YES